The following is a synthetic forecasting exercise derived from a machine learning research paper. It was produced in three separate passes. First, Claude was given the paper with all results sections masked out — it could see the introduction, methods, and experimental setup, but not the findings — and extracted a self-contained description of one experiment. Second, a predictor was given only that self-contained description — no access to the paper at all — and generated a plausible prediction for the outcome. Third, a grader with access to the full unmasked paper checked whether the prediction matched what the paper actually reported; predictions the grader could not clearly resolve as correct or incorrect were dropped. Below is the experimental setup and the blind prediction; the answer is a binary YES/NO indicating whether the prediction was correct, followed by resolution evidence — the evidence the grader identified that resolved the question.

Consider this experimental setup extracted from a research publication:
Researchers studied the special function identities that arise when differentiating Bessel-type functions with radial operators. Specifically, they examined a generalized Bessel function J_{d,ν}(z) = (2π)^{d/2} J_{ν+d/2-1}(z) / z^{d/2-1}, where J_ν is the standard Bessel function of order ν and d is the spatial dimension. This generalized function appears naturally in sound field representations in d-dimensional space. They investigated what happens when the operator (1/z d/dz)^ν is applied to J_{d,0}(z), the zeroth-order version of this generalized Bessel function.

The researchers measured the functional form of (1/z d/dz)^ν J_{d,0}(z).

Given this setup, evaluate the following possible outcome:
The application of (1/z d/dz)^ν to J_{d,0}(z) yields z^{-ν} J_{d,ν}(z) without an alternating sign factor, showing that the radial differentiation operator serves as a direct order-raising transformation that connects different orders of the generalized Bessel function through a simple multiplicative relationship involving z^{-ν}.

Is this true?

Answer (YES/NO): NO